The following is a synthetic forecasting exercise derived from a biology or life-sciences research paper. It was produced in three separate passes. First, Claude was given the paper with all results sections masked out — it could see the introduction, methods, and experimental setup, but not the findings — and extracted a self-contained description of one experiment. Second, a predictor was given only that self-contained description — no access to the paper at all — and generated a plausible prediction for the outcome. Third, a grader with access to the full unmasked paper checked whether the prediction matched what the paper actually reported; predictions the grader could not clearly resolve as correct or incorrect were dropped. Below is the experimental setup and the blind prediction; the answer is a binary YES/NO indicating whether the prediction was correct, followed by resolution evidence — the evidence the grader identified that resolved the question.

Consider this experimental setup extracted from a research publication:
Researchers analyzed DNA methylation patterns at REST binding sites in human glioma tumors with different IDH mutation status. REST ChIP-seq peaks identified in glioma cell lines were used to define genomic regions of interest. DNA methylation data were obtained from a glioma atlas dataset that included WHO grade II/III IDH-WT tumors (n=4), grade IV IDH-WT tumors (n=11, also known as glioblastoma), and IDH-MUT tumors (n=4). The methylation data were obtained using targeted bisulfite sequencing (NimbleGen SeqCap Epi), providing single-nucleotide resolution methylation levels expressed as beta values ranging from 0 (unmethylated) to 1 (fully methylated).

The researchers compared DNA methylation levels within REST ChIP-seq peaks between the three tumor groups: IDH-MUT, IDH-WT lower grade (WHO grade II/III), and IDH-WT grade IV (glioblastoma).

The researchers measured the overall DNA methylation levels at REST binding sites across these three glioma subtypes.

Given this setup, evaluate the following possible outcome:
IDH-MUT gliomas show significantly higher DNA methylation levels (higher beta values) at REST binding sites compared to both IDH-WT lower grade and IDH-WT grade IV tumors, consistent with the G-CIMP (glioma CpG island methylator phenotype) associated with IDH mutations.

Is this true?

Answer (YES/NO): YES